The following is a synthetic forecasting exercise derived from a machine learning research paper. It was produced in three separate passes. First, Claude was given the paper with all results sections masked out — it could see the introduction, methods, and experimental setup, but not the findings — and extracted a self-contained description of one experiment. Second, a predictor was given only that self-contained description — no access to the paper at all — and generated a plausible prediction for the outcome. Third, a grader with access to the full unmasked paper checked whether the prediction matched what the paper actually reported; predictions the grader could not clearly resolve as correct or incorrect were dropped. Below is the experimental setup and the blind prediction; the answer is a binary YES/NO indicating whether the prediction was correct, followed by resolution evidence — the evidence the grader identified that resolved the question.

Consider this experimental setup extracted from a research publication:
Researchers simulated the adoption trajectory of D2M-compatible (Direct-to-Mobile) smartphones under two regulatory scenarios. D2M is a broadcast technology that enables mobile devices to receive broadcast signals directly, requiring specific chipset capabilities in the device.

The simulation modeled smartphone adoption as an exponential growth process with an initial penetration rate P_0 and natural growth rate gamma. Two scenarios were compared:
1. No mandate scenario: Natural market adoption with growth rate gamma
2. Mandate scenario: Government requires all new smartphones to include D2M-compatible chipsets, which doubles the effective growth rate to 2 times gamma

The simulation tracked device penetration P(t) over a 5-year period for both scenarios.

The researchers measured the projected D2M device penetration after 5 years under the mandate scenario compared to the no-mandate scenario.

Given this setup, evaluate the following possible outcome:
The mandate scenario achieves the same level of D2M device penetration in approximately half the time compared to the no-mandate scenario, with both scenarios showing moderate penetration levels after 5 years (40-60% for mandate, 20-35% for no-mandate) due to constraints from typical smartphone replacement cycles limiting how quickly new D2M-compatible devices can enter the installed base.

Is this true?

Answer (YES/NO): NO